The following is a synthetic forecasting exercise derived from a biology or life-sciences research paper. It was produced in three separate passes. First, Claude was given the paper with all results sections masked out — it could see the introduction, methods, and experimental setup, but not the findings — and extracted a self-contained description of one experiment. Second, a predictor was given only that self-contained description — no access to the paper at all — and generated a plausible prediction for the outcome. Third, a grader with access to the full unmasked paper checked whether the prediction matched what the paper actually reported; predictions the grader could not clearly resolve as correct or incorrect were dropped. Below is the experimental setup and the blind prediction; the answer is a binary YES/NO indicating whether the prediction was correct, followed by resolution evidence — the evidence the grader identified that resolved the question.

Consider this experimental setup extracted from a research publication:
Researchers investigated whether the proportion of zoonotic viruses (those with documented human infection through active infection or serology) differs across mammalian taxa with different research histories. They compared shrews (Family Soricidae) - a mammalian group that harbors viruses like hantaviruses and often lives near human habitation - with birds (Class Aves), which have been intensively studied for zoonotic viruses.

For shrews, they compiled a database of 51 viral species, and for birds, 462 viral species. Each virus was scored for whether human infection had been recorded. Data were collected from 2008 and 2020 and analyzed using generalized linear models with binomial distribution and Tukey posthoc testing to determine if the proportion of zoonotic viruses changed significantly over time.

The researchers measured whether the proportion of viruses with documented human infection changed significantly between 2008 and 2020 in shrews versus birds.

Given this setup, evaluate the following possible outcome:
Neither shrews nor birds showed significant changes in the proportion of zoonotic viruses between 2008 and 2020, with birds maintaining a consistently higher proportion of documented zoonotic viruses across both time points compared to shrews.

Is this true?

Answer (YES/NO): NO